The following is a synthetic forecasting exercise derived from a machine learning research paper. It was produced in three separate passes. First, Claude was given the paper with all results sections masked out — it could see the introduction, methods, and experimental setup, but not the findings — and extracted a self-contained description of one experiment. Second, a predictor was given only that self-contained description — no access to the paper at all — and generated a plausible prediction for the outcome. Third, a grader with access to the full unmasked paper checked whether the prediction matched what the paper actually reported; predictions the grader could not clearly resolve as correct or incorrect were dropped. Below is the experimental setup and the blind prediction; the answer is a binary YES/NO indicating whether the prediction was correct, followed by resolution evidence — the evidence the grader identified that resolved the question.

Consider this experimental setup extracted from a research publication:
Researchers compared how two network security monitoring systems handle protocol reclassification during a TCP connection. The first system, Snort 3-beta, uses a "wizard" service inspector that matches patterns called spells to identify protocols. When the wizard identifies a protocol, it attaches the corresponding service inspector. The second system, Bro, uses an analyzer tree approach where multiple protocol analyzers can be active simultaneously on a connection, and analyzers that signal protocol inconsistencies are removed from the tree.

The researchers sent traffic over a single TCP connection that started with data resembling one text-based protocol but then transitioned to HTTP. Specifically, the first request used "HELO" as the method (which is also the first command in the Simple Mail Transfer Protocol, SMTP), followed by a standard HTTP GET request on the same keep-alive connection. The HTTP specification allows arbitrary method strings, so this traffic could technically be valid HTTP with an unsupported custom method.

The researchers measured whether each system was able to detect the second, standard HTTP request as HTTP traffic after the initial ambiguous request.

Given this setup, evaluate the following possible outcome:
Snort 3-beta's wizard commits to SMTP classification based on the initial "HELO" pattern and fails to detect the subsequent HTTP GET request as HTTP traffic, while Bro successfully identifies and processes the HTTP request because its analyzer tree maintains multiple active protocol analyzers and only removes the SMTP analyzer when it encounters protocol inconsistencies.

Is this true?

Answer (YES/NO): NO